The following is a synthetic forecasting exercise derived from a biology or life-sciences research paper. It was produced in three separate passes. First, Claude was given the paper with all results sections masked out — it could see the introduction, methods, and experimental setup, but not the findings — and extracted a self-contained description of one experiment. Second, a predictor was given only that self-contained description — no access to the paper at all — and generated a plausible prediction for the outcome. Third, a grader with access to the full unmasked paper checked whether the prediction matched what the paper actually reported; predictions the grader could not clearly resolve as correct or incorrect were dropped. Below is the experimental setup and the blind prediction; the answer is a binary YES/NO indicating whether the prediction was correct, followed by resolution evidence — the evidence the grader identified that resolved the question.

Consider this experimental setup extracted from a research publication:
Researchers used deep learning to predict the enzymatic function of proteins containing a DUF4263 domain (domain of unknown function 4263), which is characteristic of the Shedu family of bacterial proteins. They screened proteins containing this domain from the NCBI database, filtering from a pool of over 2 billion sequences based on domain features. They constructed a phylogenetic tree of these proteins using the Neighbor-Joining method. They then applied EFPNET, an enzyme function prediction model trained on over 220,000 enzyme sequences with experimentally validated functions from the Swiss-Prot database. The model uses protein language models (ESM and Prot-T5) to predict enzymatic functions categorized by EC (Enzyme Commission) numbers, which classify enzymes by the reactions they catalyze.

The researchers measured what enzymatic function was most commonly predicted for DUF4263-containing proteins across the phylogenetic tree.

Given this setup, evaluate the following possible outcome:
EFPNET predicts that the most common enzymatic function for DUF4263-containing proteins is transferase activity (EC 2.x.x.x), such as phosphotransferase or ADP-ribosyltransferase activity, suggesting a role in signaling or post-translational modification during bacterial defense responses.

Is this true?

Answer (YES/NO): NO